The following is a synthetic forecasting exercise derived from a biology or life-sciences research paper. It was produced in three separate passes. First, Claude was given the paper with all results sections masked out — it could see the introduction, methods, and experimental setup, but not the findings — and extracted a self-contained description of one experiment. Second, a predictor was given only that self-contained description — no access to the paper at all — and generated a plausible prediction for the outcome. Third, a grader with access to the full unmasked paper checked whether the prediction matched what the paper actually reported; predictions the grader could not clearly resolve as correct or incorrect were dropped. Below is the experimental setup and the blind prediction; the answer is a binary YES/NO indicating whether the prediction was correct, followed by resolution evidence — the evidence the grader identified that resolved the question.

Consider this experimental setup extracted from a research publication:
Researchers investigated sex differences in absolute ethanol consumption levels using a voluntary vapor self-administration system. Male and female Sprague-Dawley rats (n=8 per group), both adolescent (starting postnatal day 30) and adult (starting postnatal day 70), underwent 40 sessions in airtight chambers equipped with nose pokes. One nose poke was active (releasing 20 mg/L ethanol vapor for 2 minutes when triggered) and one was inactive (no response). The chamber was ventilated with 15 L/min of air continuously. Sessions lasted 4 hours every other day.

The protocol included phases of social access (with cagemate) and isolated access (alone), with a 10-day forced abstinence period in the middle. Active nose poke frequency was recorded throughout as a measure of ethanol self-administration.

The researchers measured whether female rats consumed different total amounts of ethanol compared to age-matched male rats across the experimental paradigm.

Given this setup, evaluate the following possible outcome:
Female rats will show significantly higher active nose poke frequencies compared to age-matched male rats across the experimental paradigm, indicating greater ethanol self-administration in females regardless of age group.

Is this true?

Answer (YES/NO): YES